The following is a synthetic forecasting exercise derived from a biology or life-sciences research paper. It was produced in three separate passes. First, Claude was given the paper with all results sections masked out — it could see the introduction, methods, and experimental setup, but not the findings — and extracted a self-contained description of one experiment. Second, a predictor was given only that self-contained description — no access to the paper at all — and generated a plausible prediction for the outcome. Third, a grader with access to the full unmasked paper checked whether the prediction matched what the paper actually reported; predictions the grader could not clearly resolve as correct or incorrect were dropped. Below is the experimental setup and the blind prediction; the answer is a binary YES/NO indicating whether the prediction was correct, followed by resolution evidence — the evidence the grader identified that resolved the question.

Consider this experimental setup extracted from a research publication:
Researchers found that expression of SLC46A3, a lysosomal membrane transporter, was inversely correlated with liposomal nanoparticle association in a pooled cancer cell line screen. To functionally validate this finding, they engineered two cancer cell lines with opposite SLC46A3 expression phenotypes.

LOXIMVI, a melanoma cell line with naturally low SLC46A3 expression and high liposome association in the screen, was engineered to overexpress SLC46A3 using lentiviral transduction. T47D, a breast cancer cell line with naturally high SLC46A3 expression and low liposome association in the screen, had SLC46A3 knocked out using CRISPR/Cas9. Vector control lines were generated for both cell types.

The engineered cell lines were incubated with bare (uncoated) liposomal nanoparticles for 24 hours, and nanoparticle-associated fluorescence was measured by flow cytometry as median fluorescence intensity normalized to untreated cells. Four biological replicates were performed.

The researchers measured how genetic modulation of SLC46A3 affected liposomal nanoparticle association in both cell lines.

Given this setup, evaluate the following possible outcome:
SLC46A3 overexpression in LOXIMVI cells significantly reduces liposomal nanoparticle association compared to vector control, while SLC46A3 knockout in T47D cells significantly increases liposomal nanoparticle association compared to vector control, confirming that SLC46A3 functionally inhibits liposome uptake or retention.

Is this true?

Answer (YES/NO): YES